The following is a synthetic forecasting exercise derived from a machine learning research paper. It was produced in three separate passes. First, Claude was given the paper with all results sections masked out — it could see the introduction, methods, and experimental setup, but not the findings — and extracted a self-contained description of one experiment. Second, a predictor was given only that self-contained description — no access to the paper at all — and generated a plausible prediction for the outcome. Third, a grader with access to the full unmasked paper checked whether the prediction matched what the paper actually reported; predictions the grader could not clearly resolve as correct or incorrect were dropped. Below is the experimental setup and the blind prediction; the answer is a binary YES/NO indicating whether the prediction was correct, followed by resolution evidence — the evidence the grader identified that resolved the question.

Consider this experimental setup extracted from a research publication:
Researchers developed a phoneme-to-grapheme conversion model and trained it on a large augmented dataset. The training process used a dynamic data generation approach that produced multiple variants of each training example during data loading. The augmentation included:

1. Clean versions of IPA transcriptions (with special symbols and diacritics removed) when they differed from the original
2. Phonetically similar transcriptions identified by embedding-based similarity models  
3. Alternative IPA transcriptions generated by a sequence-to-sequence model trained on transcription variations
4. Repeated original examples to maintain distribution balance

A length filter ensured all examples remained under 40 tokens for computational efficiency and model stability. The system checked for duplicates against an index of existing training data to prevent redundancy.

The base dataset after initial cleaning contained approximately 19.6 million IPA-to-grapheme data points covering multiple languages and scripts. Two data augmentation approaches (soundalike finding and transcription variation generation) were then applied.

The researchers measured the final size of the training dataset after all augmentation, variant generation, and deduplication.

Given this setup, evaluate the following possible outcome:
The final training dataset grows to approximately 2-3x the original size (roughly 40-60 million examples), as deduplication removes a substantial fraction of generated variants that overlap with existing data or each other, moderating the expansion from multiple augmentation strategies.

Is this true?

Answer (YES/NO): NO